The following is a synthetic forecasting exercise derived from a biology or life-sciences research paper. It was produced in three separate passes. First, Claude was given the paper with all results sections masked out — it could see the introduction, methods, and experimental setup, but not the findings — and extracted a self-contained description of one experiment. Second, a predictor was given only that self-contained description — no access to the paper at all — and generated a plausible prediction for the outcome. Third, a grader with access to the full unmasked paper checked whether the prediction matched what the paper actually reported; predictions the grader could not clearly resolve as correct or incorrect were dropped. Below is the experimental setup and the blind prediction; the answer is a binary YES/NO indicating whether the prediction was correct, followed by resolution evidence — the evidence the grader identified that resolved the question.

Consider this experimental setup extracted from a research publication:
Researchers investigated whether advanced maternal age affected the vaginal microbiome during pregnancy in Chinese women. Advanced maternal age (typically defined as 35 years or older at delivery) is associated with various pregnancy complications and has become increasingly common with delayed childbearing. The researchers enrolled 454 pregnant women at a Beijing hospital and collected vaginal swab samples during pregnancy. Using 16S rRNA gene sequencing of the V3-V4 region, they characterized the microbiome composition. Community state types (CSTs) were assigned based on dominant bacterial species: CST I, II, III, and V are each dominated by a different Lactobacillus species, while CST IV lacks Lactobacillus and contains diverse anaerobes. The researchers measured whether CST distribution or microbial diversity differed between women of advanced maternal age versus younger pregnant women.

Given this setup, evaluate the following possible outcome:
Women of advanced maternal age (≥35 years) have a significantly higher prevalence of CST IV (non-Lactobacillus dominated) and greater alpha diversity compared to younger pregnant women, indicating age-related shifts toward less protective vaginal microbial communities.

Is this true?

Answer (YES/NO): NO